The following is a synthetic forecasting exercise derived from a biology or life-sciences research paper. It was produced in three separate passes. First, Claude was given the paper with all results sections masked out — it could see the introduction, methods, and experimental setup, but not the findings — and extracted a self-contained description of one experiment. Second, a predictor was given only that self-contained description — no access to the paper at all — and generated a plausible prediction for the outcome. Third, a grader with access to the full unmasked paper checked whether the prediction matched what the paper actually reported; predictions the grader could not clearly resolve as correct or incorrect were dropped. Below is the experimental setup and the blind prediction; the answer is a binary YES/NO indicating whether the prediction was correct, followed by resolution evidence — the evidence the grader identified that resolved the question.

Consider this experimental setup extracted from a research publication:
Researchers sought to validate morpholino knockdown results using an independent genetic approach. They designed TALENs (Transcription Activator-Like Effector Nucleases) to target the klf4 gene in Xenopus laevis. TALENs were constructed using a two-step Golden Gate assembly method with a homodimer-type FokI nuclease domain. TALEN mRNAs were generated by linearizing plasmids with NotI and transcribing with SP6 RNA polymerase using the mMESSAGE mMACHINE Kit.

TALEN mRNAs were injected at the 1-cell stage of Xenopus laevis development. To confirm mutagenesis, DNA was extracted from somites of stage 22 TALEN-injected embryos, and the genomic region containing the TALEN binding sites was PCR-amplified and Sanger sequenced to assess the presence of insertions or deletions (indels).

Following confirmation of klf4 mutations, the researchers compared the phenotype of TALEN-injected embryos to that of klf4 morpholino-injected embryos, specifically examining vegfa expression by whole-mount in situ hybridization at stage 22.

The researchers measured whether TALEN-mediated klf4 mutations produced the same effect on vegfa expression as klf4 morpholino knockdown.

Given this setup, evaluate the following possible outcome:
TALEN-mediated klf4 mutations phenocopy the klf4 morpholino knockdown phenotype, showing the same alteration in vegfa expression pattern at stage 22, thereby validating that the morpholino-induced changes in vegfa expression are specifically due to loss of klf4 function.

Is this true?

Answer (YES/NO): YES